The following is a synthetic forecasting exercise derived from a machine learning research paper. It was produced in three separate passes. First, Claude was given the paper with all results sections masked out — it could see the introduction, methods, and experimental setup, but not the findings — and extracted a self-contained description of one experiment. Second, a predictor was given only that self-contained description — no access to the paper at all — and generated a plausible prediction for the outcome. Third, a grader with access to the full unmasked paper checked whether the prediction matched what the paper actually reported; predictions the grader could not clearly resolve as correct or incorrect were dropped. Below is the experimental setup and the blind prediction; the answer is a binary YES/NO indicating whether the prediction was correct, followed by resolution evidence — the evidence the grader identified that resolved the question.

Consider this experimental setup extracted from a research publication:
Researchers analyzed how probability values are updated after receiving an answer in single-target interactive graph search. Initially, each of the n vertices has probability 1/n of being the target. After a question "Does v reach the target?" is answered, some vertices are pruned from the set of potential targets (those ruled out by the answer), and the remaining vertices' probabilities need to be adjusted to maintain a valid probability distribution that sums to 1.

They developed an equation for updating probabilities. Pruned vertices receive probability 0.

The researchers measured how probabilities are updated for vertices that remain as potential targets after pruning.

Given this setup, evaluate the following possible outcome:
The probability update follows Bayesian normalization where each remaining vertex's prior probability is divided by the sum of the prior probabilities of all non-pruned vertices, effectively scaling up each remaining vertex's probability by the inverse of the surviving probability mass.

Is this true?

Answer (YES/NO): YES